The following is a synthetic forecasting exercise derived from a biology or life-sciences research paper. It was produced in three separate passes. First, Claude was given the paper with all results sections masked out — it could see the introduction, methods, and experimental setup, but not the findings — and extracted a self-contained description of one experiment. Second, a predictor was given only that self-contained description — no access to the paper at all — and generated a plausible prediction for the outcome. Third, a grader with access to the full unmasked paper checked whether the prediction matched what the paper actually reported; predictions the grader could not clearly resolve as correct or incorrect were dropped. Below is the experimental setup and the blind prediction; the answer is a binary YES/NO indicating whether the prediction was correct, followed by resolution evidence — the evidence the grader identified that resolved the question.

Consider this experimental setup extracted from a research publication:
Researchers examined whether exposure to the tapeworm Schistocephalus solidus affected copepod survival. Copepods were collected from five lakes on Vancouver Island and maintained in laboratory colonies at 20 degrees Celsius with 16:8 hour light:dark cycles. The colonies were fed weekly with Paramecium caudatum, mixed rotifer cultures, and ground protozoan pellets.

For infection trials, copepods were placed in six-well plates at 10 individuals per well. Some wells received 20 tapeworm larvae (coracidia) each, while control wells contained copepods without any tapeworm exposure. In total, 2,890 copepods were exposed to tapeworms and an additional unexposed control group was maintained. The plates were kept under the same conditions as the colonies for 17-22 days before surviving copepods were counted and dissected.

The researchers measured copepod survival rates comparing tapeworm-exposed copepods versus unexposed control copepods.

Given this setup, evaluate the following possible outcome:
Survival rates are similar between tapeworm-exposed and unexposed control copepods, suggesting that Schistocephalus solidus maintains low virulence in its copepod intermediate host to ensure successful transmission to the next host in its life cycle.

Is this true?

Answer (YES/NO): YES